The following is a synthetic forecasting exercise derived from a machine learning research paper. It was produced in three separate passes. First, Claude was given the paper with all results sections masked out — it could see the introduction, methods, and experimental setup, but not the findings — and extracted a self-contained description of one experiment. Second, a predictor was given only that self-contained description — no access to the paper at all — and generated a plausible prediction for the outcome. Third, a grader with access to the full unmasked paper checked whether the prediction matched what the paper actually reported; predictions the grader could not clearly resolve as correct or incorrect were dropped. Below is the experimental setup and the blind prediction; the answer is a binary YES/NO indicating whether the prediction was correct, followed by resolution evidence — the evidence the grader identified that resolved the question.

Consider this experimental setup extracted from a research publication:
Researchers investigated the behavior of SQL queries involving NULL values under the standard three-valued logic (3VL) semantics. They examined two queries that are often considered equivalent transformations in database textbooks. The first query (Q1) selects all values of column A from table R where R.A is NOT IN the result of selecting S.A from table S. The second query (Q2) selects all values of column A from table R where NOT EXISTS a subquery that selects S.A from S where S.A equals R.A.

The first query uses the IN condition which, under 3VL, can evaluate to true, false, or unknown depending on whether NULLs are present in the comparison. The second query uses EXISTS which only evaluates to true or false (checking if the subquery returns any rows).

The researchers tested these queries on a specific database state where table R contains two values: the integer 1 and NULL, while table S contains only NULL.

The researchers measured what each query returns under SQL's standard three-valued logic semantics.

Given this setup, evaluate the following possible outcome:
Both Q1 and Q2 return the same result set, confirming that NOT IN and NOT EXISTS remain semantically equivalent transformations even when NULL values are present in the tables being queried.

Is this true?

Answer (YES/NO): NO